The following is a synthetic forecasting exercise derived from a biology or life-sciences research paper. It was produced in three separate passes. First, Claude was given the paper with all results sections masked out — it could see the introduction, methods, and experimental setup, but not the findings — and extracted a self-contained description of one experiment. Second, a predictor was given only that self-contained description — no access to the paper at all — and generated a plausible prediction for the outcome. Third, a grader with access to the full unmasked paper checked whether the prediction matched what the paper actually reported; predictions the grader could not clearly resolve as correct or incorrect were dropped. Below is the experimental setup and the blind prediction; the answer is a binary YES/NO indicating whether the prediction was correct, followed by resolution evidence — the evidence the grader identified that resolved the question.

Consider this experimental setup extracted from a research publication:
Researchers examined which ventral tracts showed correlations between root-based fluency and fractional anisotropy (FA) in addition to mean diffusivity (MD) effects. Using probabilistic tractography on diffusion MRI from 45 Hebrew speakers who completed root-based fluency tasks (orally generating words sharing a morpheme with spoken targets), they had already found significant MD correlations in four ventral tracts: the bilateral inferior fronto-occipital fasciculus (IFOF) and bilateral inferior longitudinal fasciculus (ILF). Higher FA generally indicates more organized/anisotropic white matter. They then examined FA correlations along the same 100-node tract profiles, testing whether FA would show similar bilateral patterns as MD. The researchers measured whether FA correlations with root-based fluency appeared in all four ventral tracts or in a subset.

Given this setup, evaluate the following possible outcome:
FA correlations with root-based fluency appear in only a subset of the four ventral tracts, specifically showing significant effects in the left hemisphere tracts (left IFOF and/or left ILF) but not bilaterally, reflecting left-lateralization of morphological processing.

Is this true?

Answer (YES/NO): NO